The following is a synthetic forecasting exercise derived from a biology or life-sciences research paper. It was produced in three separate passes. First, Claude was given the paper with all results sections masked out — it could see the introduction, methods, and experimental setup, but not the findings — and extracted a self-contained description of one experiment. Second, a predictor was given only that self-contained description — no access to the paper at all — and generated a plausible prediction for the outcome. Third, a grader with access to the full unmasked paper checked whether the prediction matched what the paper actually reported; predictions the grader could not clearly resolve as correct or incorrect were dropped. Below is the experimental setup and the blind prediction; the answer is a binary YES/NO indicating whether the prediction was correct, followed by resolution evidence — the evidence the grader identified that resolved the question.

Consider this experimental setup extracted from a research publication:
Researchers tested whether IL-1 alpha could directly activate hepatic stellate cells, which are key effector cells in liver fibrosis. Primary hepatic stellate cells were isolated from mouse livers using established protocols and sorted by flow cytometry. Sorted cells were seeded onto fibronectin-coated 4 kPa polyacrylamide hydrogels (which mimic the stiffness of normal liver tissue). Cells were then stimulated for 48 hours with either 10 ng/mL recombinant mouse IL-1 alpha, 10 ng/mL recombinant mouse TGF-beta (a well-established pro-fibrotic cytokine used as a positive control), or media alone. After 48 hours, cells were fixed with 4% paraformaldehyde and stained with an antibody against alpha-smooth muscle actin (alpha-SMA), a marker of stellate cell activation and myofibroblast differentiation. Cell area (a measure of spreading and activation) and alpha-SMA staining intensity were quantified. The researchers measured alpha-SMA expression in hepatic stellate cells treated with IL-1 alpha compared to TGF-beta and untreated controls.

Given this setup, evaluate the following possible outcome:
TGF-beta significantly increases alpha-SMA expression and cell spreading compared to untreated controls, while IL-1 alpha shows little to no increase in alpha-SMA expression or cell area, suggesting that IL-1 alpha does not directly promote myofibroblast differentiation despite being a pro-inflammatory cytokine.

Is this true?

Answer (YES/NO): NO